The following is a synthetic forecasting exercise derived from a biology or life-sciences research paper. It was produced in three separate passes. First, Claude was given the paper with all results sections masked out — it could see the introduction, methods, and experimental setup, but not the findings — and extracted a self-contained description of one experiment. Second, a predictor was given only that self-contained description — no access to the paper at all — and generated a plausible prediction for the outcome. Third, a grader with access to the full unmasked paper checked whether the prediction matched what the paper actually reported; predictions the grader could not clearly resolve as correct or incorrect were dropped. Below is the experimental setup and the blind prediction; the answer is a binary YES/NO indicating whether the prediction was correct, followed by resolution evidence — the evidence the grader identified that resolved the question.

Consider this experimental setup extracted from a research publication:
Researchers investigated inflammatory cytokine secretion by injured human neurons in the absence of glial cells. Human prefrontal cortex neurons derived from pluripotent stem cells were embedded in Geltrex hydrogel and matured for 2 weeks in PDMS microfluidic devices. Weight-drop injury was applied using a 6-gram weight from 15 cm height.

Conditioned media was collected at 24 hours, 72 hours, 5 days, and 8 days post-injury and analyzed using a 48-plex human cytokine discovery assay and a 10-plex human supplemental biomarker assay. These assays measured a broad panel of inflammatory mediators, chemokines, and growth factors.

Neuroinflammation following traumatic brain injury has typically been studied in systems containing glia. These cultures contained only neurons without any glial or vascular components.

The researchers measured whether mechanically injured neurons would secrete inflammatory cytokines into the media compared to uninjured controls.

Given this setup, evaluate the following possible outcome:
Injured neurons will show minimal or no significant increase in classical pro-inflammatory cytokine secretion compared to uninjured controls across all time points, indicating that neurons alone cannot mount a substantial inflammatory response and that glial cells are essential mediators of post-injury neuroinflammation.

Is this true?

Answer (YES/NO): NO